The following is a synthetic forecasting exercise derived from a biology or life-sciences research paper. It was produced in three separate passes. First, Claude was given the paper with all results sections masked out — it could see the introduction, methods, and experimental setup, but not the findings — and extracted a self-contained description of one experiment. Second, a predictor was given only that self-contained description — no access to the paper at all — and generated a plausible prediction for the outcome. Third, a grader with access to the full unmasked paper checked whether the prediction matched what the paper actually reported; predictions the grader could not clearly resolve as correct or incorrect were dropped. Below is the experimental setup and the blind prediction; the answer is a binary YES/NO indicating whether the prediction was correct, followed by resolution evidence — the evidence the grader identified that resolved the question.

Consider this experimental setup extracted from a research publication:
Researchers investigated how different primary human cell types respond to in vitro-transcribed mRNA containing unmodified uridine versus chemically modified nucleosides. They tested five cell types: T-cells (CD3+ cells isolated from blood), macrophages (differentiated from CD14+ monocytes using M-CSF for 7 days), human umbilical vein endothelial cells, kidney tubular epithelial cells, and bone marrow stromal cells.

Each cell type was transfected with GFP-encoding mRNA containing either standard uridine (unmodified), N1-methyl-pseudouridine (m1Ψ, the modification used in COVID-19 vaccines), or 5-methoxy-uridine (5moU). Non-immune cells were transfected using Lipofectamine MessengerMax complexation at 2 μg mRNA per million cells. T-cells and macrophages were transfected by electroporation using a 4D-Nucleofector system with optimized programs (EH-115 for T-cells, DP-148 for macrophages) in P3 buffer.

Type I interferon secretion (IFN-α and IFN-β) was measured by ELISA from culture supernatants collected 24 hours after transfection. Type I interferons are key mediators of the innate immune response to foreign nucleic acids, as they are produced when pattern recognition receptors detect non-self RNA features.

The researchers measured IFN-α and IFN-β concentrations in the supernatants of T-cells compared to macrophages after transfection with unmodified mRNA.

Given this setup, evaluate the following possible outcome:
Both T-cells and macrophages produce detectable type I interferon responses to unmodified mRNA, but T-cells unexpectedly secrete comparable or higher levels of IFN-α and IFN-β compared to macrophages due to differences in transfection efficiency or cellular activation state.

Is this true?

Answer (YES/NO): NO